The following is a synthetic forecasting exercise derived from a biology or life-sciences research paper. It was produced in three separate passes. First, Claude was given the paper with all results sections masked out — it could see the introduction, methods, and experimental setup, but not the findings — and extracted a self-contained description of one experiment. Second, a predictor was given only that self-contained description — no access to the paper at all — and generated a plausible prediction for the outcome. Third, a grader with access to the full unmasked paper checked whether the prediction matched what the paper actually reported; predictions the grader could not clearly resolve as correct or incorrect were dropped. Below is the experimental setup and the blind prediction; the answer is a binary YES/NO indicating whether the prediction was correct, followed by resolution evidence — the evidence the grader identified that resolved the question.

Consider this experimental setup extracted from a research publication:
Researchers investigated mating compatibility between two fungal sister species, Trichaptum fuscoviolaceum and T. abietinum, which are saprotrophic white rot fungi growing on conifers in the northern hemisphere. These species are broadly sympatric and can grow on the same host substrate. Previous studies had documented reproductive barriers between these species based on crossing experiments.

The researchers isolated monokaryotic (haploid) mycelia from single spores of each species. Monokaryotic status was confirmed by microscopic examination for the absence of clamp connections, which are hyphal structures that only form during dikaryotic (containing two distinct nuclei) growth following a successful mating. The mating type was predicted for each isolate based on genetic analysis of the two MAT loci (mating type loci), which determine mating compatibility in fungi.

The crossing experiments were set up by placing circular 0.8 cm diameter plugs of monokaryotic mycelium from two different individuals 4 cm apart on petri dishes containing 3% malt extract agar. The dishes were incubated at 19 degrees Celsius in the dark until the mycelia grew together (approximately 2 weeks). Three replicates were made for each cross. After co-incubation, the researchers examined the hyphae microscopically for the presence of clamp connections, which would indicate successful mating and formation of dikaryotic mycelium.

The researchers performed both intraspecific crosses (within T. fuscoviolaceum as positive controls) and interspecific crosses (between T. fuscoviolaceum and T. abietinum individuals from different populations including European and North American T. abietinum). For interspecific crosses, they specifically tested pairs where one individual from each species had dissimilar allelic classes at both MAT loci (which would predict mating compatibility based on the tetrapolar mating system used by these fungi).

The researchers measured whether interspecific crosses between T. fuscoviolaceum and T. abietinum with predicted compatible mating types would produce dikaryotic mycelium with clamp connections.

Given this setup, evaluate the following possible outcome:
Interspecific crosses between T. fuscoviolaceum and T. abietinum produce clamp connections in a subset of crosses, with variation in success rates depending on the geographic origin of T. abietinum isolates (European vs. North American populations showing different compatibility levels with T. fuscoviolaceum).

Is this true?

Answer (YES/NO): NO